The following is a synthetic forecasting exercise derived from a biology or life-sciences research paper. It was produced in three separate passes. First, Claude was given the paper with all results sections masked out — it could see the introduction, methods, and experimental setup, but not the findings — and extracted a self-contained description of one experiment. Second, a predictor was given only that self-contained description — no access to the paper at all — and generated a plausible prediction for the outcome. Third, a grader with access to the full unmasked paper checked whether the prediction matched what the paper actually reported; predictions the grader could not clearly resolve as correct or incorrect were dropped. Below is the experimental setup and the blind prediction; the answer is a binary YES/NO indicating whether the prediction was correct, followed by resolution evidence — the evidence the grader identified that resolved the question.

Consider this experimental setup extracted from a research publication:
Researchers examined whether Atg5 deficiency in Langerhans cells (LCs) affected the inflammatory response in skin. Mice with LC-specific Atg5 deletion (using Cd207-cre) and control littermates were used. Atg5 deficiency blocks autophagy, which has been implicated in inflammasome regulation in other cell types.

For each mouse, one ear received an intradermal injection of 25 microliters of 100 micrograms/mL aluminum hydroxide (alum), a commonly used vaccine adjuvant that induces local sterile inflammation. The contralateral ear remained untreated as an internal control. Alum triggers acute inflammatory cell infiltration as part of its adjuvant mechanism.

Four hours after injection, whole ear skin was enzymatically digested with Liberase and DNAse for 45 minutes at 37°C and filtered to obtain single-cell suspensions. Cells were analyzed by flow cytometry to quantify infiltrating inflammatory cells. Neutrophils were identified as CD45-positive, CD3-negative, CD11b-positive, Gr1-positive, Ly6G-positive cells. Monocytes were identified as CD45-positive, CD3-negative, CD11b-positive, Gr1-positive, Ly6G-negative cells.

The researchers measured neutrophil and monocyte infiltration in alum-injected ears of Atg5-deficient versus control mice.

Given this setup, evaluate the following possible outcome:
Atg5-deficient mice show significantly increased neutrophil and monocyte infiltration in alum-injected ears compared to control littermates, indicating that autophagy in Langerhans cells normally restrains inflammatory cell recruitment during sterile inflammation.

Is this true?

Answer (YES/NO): NO